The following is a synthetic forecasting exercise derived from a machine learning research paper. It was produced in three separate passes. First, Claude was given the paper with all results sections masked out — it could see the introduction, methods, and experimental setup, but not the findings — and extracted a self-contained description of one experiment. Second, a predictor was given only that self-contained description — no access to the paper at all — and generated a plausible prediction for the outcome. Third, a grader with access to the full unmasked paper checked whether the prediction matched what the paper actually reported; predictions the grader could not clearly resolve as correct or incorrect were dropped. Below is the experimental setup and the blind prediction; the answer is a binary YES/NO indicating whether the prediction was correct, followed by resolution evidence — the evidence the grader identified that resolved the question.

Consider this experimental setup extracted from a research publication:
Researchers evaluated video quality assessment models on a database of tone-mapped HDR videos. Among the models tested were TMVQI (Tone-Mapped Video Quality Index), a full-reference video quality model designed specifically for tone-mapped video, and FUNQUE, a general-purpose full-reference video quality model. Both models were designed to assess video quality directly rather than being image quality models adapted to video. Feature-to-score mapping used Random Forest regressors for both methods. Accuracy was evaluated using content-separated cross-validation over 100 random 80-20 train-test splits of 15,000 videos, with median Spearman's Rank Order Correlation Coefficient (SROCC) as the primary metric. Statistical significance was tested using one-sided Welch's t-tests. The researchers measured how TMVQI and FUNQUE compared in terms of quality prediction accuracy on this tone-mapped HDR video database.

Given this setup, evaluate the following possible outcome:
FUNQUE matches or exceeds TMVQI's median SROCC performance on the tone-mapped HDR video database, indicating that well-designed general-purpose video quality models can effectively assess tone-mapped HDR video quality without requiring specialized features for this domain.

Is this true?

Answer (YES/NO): YES